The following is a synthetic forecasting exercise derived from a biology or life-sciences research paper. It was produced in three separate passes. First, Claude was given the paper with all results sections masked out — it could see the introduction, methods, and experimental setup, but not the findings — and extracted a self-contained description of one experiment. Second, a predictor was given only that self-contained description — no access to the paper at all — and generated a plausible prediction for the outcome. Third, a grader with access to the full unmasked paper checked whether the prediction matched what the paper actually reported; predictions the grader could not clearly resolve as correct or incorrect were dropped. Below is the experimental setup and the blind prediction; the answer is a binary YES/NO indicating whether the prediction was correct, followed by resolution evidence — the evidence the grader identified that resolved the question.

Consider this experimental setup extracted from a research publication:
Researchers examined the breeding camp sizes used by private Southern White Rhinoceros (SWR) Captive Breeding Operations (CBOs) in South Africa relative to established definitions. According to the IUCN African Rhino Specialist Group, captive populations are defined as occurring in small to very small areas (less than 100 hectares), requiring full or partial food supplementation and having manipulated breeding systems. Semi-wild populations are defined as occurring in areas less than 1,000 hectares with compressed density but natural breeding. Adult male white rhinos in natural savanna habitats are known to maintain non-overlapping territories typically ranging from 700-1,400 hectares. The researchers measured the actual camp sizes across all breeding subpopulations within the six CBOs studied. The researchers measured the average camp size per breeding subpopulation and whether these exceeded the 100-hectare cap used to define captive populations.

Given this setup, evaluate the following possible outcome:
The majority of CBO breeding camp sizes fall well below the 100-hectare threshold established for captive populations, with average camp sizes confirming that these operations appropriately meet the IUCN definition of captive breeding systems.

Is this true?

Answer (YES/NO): NO